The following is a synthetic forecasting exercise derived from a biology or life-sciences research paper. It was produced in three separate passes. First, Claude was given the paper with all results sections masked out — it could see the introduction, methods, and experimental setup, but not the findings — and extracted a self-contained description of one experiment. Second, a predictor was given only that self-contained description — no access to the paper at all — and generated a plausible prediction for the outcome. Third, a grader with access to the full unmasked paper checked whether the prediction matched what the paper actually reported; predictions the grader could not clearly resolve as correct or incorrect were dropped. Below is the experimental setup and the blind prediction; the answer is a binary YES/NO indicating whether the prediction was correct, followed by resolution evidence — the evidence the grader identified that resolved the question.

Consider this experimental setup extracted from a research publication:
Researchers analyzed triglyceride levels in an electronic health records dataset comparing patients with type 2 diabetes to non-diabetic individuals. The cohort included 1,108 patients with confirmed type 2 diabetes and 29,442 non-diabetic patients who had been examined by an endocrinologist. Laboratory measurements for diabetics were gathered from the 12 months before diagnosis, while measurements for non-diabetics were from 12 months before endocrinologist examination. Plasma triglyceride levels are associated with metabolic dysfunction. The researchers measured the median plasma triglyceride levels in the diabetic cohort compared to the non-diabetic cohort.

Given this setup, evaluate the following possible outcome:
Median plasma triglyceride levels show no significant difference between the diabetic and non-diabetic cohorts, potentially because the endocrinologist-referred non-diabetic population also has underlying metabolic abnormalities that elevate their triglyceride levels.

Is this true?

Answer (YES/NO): NO